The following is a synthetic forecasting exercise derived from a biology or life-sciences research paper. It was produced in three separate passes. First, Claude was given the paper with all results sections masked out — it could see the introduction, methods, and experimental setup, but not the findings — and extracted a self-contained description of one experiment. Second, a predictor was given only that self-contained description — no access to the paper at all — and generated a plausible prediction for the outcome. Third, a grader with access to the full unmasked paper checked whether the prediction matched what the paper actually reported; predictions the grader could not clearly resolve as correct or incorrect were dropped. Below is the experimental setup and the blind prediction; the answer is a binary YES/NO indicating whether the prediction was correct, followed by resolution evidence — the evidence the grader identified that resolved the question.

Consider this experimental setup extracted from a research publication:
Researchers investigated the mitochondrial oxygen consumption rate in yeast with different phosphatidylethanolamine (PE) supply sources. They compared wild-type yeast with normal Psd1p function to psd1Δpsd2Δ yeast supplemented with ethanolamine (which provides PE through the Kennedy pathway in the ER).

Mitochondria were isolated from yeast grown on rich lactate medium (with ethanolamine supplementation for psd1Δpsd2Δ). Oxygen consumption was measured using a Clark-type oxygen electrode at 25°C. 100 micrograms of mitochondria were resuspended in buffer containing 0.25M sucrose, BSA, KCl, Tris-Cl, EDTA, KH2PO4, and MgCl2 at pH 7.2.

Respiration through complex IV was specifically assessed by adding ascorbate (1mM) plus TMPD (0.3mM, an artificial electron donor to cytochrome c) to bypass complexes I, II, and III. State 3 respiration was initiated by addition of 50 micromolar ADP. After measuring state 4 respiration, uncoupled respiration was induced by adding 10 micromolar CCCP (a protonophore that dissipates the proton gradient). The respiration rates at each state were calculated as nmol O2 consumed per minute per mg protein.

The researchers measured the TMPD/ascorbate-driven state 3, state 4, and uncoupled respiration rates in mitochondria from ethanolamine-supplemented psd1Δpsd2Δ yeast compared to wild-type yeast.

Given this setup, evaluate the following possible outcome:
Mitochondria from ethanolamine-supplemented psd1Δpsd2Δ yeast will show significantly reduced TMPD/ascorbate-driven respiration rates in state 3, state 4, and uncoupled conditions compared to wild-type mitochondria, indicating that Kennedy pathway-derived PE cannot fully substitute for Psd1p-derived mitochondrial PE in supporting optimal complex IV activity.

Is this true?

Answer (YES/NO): NO